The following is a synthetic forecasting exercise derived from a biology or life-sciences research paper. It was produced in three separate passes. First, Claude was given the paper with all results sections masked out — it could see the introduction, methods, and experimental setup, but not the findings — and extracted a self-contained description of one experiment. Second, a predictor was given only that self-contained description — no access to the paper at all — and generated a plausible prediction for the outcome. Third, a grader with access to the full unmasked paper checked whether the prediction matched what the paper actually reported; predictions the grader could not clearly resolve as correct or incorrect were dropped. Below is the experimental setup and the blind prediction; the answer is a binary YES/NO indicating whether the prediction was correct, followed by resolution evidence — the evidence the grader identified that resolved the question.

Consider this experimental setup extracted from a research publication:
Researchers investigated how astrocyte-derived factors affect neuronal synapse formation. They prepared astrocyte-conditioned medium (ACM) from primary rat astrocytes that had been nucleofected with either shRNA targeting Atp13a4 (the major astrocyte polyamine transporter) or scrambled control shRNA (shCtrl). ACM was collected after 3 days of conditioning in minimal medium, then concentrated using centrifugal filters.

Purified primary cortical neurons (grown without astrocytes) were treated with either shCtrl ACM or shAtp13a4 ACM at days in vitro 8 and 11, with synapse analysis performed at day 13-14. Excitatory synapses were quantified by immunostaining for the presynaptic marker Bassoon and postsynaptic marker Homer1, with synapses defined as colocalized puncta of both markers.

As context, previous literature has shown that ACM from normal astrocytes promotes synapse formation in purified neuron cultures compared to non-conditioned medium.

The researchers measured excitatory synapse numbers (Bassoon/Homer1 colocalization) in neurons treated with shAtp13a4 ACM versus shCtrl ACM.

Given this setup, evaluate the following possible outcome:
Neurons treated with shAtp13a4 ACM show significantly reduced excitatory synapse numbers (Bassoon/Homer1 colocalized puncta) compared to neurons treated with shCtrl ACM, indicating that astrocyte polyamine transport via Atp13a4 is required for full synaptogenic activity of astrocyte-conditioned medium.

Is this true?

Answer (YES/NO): NO